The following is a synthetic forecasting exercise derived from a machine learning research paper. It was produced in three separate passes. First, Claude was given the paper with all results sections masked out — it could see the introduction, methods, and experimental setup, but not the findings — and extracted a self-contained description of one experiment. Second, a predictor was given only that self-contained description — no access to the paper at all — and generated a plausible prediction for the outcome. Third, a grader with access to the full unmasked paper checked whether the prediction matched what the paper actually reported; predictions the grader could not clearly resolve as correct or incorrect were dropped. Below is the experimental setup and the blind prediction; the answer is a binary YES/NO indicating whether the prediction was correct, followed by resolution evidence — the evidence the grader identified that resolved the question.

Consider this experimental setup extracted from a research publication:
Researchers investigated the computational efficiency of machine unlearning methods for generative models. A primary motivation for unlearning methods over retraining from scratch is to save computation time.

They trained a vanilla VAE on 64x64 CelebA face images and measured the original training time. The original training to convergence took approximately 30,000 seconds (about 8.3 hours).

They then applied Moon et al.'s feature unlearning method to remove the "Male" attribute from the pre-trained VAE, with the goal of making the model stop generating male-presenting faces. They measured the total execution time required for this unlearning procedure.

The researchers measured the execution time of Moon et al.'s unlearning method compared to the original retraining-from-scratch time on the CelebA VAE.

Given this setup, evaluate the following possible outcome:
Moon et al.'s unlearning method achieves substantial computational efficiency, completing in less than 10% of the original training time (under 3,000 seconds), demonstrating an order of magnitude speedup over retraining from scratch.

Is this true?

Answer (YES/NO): NO